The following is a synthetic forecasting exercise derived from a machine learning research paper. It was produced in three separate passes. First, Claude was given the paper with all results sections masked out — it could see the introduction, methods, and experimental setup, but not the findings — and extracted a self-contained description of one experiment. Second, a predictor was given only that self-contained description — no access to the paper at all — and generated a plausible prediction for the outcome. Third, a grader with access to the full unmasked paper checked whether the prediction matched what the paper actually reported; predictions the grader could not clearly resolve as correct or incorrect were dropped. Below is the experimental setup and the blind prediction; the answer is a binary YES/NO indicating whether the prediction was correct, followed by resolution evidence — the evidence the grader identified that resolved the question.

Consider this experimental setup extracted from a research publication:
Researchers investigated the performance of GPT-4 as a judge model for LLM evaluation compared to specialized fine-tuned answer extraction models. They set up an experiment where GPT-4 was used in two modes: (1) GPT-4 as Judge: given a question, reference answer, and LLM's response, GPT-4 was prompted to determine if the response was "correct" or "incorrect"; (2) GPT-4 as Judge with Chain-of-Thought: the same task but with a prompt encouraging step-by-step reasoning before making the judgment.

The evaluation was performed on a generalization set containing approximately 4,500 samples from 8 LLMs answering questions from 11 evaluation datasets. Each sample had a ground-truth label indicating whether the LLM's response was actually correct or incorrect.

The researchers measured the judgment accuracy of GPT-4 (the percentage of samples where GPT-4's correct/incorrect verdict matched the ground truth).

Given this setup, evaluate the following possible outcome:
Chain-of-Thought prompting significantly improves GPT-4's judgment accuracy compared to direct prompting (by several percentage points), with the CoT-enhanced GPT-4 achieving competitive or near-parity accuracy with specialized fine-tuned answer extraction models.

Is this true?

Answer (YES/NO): NO